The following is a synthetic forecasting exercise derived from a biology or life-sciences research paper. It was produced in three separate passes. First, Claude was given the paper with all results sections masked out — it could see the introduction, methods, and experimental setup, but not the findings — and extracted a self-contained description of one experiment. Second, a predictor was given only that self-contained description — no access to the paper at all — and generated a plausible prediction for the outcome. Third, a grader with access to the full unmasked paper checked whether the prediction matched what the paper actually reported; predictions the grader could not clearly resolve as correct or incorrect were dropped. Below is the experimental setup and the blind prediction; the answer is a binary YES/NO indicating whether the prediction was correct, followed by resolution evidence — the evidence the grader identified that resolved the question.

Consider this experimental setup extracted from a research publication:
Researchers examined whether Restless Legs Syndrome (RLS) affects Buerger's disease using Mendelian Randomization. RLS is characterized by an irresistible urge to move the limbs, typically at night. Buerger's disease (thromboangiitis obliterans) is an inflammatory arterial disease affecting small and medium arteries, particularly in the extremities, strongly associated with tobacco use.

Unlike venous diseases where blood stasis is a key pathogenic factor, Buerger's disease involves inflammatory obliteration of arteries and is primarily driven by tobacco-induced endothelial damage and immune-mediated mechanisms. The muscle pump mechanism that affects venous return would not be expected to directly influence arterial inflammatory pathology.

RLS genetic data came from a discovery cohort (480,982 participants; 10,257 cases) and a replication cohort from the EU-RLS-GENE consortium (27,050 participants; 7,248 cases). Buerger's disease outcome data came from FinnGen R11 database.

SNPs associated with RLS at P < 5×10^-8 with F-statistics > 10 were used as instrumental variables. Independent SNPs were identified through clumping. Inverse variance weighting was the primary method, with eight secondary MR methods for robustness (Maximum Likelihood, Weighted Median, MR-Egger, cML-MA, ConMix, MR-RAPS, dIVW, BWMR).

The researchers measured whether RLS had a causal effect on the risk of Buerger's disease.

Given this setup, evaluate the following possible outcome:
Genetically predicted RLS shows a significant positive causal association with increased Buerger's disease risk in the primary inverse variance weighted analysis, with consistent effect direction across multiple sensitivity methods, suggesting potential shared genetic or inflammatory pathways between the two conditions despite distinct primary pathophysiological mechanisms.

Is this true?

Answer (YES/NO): NO